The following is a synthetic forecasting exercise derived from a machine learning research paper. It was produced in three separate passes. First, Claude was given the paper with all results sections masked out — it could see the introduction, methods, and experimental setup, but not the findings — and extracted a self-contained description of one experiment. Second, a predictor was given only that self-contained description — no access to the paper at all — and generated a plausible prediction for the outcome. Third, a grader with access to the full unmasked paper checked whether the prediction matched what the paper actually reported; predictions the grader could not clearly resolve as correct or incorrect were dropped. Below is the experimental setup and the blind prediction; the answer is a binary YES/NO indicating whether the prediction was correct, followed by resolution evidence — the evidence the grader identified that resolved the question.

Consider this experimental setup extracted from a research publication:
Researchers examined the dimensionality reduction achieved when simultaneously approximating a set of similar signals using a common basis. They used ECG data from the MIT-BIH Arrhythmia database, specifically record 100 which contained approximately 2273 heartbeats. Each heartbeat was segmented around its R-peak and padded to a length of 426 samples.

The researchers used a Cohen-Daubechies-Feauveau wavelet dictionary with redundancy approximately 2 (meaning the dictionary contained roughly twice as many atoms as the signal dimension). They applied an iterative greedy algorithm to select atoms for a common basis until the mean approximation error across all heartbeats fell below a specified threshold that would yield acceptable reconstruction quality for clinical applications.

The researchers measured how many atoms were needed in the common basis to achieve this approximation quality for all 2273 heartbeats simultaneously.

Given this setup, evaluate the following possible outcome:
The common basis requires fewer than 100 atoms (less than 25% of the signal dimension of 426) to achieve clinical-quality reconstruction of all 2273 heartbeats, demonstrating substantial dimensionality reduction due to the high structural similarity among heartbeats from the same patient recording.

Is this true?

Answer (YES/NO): YES